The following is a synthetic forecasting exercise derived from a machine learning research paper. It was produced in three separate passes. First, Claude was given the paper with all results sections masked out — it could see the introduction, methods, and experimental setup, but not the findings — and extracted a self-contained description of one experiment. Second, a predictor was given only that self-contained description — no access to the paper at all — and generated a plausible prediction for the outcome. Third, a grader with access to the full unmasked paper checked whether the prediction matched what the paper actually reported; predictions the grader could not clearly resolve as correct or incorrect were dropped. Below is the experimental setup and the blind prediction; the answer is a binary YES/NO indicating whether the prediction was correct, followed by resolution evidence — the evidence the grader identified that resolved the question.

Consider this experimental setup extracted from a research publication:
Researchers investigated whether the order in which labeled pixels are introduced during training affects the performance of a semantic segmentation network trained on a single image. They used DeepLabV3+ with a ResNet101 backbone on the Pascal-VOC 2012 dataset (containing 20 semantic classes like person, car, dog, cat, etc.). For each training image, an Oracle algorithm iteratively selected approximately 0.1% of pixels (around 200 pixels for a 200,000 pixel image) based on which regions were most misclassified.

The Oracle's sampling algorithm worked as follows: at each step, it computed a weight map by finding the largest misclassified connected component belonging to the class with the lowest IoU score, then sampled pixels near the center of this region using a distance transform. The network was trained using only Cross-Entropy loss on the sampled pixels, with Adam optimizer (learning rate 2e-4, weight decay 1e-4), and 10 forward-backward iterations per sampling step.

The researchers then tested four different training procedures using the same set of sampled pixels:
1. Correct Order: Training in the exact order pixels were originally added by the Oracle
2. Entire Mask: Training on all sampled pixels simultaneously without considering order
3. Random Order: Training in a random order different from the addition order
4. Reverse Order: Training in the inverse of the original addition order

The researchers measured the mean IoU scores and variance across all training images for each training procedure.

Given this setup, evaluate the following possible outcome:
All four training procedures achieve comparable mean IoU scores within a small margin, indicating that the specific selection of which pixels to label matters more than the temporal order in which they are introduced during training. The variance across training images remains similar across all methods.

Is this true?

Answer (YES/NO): NO